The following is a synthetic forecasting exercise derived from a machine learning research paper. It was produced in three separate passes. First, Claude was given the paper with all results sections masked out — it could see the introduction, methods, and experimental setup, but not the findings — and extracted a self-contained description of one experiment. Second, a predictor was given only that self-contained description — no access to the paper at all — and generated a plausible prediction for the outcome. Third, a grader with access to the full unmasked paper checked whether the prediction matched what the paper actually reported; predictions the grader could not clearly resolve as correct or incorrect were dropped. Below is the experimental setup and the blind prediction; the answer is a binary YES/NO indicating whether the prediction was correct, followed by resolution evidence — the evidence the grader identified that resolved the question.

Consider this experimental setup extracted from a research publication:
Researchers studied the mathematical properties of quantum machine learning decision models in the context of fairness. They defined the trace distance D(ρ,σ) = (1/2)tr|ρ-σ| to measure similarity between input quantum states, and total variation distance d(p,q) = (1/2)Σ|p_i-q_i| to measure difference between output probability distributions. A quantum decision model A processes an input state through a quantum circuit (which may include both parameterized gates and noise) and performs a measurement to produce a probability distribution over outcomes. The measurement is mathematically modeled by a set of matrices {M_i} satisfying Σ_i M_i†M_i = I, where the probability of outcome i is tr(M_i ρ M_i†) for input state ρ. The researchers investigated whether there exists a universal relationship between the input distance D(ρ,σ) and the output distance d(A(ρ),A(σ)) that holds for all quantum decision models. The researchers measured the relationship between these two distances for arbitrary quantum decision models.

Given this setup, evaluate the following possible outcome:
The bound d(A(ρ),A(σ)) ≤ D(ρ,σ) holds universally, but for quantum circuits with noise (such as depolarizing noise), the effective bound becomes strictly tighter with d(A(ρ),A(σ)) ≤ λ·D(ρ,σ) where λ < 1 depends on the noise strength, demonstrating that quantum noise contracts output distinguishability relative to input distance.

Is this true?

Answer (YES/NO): YES